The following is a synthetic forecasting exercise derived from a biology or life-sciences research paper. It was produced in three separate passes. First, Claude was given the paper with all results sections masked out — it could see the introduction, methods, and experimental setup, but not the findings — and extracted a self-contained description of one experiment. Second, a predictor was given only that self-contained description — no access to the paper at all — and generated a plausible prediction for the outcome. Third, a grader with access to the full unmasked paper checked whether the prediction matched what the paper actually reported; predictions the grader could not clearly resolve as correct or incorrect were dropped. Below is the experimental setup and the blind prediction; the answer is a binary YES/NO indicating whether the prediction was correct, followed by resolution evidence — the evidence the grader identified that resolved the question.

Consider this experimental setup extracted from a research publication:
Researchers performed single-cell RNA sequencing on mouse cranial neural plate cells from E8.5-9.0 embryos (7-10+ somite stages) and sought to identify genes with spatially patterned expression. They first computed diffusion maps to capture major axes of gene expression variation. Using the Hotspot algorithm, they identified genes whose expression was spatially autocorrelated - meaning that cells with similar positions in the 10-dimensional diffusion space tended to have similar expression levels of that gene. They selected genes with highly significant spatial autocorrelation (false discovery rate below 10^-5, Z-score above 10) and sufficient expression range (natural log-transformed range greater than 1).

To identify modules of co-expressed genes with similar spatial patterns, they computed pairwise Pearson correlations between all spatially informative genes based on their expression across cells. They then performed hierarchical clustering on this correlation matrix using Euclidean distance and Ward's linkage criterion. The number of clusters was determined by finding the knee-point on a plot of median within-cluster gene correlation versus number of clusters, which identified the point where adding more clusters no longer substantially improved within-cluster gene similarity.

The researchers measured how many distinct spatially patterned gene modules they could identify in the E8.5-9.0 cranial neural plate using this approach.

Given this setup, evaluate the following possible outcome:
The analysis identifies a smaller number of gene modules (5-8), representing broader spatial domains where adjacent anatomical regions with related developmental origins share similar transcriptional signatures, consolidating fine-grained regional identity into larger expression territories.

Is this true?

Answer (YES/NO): NO